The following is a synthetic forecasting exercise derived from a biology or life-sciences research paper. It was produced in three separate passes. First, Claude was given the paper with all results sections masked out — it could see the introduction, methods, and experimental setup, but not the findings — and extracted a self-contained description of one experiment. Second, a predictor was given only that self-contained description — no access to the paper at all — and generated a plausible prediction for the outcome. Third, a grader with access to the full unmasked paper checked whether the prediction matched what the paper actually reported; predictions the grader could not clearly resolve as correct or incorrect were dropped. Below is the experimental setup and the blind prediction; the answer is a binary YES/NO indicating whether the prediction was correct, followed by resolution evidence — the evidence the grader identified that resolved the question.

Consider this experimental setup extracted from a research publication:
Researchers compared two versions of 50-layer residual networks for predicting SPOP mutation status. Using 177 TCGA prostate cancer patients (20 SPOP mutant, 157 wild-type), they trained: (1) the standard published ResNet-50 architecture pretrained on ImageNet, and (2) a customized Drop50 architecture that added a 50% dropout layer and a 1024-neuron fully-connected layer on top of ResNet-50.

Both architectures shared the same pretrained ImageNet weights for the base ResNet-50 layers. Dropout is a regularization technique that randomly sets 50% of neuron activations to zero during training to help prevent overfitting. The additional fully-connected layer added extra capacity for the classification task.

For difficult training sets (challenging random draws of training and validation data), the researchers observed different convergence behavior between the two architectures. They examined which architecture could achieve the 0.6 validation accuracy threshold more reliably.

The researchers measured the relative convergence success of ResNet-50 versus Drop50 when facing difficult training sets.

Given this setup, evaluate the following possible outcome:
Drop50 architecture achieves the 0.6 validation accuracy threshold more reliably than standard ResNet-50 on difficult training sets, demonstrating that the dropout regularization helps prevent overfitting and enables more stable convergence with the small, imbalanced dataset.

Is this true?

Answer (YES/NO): YES